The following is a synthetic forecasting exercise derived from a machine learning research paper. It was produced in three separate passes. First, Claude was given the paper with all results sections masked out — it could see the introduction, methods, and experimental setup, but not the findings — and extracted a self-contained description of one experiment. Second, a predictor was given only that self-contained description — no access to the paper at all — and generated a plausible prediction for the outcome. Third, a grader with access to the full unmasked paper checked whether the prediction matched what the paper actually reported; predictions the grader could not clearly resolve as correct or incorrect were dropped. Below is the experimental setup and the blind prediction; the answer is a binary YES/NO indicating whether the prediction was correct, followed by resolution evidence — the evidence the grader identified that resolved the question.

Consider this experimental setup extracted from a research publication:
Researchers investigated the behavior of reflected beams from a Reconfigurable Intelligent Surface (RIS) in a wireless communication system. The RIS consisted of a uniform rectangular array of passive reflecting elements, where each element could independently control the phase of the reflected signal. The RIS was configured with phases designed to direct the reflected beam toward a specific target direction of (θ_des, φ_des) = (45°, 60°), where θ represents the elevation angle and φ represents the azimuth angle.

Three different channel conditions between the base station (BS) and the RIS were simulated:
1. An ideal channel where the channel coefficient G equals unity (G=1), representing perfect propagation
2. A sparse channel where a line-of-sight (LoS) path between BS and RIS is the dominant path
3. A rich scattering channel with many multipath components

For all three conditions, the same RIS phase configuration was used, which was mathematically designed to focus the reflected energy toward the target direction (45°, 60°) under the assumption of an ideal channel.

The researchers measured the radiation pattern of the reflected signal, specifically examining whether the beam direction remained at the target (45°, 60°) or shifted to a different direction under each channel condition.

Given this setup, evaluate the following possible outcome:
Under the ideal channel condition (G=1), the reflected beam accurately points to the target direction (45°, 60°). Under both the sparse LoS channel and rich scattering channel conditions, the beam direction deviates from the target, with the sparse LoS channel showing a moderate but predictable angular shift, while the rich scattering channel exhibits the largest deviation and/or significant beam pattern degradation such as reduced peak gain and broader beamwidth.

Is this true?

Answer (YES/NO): YES